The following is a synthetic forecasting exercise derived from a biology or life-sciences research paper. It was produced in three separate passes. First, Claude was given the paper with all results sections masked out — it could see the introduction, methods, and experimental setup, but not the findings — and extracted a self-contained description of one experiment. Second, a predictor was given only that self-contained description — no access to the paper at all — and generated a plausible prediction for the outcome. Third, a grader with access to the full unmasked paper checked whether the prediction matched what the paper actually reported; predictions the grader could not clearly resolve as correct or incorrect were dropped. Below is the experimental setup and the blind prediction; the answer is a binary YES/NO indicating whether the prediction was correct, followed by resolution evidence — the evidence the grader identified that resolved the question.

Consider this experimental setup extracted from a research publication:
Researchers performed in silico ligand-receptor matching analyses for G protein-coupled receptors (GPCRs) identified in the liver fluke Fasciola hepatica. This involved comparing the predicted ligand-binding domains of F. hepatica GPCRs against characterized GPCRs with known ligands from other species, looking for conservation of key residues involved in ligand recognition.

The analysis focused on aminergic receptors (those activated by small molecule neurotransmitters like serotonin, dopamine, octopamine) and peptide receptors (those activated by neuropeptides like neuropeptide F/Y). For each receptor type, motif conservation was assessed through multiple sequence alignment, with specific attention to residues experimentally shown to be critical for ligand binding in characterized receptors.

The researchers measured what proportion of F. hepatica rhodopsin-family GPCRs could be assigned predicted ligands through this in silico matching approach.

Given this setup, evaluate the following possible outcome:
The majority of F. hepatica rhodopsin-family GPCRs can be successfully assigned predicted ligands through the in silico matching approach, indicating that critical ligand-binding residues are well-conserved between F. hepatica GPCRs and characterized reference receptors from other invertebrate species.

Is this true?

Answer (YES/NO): NO